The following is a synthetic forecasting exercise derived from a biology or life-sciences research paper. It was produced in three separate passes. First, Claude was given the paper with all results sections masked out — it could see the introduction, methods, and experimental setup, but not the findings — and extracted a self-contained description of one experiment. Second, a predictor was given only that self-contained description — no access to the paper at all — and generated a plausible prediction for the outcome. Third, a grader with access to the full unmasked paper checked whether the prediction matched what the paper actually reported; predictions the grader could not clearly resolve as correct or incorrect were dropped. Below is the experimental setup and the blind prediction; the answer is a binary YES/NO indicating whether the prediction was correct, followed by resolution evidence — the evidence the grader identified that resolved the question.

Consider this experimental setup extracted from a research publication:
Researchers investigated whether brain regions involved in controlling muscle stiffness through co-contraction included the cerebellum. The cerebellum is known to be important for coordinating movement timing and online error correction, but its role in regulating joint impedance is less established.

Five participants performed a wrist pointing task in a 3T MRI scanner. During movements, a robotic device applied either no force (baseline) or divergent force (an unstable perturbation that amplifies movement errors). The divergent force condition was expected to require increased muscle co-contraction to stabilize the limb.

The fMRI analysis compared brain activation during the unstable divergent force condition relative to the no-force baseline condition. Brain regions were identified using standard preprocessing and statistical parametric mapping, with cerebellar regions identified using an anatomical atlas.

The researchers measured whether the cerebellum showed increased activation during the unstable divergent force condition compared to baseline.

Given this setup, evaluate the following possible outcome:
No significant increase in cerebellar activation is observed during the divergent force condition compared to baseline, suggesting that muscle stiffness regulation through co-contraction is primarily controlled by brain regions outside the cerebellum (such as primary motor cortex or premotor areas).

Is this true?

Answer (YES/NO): NO